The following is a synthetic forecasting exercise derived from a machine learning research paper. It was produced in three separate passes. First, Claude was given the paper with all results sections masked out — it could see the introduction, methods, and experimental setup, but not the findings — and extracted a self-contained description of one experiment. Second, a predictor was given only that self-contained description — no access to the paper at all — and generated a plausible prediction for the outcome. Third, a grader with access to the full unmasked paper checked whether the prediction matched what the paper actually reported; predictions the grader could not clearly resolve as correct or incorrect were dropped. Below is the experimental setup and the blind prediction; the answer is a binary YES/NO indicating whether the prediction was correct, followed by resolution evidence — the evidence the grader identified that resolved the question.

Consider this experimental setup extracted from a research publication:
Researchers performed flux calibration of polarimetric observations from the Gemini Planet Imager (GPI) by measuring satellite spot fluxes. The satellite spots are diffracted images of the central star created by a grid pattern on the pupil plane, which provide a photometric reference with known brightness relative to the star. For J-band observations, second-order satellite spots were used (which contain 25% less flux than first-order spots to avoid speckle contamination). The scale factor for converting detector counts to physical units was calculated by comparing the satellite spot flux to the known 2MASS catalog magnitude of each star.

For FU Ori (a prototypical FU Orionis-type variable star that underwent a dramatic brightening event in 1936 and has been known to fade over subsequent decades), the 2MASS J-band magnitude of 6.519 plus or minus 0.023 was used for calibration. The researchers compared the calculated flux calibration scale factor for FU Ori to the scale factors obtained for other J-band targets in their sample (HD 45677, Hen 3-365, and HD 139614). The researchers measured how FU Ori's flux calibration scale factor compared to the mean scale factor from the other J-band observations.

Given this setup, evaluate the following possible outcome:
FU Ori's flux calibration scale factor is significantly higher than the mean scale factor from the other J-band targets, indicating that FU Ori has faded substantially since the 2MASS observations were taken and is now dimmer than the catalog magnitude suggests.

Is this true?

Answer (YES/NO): YES